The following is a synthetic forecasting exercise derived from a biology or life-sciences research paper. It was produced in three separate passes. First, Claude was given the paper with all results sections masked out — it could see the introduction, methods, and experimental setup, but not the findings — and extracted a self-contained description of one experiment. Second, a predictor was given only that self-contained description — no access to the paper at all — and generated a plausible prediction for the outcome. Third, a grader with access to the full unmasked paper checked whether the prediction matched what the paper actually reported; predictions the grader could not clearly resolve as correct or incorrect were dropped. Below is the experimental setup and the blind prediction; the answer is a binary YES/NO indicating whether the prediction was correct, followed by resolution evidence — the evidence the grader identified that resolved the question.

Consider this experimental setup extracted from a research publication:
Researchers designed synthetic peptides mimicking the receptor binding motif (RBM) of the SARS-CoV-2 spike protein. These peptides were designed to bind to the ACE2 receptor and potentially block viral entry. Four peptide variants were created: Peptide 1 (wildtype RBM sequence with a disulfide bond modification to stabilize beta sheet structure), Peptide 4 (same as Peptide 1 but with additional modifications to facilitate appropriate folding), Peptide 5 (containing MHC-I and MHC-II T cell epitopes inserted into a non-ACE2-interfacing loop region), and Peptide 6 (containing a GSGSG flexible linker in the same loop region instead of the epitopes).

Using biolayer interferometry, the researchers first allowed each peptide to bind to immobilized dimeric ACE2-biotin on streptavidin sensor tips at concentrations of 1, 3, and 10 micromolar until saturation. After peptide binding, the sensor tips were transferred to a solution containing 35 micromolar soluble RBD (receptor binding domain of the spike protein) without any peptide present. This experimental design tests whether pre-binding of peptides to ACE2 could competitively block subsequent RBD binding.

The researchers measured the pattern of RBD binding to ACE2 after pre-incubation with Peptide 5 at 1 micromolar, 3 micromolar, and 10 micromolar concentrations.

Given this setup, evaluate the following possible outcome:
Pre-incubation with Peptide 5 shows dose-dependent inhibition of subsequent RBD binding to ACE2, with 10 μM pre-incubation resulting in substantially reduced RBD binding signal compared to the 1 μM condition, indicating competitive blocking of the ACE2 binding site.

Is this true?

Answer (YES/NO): NO